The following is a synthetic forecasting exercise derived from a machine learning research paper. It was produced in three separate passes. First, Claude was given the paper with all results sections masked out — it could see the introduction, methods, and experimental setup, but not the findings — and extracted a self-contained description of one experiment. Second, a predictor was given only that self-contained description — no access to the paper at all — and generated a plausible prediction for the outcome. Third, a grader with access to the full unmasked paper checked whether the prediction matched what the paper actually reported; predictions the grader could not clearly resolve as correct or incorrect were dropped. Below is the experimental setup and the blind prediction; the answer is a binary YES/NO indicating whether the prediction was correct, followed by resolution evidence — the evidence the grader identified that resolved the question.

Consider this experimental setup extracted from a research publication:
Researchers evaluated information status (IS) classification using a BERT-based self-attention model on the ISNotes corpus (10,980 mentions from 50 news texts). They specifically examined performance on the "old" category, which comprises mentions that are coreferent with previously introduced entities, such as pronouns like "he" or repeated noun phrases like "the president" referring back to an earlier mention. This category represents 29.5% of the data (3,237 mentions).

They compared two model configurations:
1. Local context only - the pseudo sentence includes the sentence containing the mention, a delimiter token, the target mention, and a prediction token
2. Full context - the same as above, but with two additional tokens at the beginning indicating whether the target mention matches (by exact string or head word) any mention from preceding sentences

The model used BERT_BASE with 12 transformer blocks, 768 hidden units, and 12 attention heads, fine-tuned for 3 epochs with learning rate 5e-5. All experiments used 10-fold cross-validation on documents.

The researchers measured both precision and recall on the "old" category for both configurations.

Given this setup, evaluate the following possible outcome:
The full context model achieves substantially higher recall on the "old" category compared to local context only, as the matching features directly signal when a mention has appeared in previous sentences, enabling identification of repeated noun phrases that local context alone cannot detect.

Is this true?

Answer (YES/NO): YES